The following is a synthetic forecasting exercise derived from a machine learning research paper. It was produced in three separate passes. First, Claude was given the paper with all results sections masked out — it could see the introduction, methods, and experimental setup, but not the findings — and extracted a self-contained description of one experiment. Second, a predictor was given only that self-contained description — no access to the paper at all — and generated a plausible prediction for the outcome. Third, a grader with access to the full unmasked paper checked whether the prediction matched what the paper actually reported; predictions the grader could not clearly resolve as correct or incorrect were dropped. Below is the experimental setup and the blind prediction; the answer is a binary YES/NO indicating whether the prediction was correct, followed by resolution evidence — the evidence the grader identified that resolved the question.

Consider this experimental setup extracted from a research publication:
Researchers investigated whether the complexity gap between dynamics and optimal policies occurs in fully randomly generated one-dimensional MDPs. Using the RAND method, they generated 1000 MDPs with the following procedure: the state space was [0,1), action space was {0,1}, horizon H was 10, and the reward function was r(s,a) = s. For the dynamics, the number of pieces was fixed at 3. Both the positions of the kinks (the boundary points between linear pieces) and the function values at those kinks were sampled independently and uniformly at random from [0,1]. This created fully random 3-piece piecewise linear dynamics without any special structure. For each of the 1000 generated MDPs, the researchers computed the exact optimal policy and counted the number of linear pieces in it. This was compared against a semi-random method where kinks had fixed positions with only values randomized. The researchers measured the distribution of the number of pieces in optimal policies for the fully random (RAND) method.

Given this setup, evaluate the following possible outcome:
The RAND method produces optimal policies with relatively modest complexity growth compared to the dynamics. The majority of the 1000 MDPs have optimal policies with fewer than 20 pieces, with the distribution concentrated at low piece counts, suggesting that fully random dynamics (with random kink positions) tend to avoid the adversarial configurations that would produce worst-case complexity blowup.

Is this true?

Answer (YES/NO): NO